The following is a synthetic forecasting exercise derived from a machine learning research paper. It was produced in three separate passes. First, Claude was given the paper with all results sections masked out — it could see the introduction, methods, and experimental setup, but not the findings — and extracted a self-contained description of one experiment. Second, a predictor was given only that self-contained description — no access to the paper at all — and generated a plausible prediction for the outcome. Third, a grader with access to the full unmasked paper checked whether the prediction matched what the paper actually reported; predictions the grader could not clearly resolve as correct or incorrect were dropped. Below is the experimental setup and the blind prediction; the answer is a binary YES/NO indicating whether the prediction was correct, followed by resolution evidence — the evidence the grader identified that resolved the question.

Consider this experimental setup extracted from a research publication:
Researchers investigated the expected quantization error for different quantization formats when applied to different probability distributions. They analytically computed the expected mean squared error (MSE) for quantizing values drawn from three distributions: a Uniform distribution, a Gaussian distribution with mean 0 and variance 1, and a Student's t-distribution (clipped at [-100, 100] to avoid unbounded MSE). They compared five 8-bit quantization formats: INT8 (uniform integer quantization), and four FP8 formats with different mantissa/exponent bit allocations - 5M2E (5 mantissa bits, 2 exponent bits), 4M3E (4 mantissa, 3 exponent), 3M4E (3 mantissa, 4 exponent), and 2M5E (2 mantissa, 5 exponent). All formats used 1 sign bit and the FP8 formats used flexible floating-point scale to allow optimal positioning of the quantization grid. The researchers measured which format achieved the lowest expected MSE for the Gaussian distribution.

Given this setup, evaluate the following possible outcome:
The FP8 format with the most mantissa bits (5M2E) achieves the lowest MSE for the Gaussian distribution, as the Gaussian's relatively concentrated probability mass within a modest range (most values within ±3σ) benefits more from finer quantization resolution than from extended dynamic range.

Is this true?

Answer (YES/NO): YES